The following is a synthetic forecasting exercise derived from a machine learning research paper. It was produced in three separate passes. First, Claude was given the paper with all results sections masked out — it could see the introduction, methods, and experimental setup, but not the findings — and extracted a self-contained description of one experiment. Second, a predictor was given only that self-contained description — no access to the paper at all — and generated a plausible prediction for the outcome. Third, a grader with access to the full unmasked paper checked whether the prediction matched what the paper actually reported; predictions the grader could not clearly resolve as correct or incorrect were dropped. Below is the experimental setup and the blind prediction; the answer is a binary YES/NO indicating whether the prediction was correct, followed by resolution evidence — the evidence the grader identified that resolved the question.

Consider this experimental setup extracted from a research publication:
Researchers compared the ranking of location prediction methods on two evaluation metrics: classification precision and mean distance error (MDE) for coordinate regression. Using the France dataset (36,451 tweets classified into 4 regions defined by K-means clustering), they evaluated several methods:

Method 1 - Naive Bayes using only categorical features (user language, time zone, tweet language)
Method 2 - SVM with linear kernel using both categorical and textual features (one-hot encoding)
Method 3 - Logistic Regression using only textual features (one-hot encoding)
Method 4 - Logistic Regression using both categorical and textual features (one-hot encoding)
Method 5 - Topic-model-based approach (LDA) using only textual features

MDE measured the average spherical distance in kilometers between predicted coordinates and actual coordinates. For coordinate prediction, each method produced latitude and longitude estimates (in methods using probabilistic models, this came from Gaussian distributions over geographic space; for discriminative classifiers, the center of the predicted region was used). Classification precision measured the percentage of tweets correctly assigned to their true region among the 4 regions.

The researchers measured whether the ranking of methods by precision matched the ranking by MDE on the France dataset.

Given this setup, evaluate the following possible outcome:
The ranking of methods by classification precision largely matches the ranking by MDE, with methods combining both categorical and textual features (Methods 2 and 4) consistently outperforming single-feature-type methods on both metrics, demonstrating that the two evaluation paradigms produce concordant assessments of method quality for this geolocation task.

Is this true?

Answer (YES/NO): NO